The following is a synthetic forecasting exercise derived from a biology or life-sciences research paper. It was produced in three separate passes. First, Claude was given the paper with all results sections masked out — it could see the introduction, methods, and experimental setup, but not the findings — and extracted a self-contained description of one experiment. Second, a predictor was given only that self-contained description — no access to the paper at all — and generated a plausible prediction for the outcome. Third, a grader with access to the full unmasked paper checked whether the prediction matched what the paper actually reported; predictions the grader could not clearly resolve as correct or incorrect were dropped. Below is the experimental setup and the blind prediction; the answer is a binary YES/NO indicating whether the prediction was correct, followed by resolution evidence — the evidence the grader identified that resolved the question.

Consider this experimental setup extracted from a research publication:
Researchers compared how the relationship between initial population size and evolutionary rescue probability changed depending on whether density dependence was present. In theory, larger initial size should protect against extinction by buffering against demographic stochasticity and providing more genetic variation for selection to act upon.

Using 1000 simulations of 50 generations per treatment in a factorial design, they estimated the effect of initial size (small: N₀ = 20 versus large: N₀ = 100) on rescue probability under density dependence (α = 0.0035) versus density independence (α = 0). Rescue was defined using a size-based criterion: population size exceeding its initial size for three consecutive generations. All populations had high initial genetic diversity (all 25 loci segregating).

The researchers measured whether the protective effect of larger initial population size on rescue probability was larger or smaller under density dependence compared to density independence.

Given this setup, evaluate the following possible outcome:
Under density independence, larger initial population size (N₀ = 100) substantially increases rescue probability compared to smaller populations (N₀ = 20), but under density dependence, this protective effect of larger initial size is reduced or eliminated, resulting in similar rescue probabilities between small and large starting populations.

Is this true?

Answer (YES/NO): NO